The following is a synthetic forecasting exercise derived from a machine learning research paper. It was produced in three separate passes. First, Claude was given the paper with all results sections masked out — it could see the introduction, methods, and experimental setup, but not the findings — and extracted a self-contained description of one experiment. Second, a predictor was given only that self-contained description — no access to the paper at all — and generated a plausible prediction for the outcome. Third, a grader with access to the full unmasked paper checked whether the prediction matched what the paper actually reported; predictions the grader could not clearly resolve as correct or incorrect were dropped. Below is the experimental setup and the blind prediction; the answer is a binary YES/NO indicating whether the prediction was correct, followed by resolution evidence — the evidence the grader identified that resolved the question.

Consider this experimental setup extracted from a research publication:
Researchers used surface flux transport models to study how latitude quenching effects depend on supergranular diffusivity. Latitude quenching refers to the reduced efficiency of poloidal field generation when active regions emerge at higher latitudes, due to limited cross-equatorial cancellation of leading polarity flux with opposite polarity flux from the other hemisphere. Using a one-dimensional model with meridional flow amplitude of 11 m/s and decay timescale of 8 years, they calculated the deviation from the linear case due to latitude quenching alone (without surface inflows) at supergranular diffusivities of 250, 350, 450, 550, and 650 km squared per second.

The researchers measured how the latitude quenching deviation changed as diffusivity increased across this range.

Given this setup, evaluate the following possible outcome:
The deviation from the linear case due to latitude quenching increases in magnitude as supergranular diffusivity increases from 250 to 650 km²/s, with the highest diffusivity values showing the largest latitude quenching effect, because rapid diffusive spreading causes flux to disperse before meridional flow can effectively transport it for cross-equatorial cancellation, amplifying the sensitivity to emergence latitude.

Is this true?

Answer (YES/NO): NO